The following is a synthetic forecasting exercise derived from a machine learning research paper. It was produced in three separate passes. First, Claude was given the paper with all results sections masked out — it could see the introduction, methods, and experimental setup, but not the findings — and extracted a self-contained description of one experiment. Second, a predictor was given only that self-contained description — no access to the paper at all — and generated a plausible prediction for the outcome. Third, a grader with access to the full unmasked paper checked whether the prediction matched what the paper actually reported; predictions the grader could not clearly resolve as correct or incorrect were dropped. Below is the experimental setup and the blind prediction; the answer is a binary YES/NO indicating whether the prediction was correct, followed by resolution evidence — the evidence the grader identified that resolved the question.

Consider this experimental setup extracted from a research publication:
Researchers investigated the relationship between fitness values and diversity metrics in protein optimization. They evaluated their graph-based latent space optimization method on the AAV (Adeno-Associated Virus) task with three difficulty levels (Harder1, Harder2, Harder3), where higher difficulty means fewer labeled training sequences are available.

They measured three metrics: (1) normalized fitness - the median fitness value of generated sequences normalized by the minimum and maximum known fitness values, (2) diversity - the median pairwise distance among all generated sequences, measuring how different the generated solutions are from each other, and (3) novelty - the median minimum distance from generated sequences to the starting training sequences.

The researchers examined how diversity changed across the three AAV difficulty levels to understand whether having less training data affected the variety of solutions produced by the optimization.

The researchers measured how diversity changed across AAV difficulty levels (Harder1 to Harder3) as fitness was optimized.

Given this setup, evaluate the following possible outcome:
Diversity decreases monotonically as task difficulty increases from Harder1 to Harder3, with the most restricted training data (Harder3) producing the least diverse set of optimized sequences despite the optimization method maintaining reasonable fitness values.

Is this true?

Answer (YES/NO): NO